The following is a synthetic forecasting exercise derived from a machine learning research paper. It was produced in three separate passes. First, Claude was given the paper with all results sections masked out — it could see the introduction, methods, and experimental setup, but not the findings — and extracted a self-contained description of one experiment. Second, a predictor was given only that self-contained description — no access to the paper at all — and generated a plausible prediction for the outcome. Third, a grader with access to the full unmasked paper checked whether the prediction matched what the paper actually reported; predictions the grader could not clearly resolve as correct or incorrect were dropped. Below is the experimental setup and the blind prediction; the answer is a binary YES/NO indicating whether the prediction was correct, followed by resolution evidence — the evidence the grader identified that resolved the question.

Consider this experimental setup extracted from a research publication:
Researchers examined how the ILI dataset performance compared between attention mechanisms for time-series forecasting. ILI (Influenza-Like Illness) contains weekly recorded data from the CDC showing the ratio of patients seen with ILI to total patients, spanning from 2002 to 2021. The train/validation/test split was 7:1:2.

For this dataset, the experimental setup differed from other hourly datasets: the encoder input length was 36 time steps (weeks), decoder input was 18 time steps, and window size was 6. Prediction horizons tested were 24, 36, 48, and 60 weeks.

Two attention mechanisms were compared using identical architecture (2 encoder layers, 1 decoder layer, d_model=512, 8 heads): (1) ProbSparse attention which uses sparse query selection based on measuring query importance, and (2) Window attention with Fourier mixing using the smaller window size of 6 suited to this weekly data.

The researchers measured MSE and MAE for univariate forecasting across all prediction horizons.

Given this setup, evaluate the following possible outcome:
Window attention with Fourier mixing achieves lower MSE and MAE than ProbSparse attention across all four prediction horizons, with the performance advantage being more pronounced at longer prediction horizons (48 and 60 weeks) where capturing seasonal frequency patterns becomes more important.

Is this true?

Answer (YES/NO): NO